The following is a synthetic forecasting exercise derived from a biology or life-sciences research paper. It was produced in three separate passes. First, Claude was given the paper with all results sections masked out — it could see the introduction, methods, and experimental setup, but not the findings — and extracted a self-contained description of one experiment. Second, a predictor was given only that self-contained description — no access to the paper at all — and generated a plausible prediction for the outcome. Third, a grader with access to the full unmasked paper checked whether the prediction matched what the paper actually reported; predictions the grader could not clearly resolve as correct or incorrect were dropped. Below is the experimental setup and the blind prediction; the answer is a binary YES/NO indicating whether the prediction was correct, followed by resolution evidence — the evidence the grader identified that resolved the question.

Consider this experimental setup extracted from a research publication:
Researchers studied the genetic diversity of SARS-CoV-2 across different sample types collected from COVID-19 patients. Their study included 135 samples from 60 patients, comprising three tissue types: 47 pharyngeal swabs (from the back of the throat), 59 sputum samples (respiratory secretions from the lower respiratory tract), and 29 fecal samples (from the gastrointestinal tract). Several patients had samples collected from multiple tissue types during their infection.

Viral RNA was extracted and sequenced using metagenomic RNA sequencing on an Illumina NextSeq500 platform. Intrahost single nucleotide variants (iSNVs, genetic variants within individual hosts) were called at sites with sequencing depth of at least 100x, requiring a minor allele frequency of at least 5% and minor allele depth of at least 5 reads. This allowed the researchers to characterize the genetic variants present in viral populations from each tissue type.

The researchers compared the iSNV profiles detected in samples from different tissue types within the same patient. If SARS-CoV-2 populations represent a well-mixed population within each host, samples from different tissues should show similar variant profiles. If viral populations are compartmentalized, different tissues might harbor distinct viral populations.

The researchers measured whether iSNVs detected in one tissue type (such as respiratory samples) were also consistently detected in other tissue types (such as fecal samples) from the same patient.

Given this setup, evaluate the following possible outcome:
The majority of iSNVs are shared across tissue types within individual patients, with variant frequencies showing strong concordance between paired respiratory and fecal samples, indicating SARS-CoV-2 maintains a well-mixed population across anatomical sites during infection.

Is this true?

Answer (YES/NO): NO